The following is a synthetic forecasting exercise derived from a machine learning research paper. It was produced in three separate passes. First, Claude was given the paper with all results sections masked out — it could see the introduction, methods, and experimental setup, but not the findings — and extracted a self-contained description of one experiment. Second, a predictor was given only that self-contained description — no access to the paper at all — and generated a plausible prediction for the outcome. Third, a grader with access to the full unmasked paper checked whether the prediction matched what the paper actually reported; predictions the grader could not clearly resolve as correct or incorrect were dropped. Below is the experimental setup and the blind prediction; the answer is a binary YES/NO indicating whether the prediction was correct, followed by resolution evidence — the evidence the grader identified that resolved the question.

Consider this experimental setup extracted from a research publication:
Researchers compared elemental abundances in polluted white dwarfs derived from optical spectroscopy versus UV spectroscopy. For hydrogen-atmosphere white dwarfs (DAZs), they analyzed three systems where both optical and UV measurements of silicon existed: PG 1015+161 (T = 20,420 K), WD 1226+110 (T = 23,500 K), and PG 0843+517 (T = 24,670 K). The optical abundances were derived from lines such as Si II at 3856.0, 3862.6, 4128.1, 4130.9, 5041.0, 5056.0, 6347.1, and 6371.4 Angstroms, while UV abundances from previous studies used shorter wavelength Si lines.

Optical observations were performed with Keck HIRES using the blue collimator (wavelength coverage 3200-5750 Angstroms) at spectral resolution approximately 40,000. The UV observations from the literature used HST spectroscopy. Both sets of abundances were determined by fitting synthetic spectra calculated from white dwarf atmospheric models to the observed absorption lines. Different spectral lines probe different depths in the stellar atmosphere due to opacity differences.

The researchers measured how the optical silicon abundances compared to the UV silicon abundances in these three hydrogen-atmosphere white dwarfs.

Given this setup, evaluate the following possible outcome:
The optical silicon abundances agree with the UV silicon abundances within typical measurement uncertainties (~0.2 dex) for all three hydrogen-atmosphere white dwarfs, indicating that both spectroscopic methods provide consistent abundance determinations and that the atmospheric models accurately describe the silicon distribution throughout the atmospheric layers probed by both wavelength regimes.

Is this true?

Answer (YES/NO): NO